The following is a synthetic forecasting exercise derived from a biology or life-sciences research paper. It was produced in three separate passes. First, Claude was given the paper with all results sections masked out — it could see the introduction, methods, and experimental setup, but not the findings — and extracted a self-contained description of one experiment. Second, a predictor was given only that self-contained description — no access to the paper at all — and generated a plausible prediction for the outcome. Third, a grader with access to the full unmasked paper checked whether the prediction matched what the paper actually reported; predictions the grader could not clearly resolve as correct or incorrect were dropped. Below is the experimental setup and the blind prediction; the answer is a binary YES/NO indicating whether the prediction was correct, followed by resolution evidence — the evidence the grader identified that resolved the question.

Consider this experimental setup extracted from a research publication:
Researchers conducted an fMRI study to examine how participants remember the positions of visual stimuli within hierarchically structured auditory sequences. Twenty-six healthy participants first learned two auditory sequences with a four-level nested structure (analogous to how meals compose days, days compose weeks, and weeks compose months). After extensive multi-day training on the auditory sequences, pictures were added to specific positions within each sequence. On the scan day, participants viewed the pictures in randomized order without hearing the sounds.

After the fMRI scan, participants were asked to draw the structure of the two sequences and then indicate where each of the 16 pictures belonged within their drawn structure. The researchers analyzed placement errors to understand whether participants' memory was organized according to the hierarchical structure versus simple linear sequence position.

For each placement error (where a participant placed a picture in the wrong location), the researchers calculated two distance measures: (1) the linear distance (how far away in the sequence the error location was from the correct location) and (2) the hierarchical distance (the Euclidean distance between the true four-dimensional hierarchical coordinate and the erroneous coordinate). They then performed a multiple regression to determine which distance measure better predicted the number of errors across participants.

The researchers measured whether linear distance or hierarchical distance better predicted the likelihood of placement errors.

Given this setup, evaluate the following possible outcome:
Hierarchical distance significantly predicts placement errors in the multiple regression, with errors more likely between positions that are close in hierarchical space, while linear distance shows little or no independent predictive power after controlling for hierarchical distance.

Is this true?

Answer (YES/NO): NO